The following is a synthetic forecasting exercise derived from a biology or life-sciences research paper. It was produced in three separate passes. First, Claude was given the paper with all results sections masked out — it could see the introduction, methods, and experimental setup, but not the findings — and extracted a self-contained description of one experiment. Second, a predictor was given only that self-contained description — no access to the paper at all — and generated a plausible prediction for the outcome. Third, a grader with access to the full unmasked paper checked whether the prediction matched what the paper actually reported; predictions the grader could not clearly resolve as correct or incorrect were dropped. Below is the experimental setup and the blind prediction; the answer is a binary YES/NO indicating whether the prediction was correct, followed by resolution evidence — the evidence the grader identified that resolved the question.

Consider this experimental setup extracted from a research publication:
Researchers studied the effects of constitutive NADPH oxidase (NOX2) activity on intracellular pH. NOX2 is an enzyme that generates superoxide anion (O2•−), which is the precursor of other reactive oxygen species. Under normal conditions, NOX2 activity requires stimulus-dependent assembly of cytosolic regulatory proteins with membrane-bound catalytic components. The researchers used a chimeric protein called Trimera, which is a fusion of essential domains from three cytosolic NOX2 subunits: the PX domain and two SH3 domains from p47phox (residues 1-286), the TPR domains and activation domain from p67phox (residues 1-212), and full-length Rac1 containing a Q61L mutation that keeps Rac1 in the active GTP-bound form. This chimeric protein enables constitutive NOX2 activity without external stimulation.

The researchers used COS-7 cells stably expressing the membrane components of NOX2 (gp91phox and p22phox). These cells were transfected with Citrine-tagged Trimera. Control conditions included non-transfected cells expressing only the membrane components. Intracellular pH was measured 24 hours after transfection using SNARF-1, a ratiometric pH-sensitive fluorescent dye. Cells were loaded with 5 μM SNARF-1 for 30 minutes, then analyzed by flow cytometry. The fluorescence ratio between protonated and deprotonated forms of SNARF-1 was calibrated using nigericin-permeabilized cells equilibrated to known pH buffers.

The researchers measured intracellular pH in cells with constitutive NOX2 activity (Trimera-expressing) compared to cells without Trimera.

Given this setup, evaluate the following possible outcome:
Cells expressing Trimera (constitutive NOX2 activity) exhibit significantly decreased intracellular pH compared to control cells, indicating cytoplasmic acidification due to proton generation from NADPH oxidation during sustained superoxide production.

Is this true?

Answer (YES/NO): YES